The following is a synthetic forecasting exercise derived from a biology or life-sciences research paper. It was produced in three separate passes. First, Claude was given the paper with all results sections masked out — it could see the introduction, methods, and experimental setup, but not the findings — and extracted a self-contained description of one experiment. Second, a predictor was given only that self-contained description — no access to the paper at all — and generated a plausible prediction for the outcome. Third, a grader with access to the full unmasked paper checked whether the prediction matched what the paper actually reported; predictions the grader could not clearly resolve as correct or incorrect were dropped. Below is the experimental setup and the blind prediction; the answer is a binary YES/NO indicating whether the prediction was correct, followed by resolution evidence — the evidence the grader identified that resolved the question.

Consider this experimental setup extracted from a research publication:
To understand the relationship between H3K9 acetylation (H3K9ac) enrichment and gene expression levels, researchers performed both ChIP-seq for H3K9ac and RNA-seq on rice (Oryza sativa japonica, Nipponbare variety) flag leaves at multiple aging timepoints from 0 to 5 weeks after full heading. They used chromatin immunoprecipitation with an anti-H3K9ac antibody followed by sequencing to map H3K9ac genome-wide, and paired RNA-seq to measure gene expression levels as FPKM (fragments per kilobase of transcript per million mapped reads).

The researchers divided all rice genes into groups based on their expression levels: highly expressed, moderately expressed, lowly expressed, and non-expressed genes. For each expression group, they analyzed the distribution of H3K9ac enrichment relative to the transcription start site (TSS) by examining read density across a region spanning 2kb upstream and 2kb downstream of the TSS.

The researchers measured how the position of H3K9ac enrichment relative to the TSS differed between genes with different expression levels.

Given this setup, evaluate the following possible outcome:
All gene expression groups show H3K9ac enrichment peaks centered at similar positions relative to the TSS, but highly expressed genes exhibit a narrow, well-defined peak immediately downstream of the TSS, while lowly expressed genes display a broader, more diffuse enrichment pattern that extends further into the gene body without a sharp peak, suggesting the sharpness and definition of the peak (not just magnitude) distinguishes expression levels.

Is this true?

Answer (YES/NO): NO